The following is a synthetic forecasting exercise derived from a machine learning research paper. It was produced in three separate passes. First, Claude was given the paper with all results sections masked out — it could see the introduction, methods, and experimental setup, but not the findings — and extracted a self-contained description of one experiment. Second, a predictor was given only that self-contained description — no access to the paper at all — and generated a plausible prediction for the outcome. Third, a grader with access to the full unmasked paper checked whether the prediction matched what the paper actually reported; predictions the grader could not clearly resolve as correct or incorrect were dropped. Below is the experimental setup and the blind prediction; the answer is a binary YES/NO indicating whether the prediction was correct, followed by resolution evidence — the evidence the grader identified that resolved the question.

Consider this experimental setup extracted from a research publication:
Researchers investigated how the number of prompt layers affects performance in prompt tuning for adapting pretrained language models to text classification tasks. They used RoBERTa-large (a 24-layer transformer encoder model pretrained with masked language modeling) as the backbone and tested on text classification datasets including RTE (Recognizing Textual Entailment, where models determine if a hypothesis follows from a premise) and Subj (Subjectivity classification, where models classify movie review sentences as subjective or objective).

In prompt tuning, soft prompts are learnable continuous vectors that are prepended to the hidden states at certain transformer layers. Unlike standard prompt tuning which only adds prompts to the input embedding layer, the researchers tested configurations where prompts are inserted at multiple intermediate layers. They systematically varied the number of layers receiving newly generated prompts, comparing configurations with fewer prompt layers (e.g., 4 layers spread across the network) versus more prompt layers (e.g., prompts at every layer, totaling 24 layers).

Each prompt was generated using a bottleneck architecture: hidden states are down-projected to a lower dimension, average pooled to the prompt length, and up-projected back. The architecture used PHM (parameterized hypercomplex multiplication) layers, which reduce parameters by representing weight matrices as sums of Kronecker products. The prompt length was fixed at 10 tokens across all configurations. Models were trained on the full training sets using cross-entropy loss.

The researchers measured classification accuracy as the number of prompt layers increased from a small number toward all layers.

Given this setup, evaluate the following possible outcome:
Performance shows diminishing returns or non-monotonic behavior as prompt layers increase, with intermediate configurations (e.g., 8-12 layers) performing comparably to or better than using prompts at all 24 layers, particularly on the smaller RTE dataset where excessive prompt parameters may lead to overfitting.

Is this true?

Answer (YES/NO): NO